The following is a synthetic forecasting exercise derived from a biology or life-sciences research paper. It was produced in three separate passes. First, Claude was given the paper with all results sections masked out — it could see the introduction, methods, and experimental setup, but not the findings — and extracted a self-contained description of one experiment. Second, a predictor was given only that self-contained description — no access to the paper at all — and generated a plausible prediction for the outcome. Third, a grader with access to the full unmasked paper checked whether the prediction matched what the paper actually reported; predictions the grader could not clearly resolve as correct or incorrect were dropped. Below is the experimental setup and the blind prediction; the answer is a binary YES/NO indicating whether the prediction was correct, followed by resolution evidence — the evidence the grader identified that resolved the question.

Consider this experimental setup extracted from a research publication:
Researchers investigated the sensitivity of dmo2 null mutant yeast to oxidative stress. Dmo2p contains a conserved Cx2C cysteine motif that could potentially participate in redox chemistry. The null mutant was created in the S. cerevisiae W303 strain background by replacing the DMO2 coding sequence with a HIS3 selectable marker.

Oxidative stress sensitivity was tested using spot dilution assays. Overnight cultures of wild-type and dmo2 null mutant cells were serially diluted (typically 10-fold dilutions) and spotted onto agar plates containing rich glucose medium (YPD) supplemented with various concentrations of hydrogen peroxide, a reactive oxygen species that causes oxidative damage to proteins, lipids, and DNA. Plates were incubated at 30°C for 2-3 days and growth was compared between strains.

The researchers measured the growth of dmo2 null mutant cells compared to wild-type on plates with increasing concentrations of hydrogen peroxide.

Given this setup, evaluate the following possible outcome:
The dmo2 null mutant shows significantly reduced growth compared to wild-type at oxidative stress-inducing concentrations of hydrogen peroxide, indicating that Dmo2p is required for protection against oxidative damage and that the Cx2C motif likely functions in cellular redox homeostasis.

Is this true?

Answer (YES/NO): YES